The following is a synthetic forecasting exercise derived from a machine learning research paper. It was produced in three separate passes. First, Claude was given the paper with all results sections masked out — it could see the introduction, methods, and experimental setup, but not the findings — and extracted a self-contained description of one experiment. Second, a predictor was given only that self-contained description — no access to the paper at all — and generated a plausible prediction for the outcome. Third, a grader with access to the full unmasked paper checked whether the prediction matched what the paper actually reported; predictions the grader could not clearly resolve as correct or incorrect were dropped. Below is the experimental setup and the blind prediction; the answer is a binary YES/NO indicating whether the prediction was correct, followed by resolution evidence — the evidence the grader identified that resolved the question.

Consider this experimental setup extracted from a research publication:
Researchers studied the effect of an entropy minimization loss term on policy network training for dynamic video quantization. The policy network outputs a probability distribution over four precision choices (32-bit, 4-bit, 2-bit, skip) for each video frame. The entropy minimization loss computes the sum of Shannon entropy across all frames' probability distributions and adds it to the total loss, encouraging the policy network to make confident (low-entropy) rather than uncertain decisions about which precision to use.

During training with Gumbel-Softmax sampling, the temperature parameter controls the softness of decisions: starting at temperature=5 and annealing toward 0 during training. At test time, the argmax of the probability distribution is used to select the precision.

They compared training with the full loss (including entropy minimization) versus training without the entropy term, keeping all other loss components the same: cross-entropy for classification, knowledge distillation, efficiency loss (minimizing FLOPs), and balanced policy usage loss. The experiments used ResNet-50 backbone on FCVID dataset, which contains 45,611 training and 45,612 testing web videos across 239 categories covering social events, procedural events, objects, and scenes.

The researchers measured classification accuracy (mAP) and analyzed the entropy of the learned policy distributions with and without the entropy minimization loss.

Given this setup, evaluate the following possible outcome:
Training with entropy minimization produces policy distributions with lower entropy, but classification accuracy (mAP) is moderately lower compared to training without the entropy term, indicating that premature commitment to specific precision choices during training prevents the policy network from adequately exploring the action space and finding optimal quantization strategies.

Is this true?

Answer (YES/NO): NO